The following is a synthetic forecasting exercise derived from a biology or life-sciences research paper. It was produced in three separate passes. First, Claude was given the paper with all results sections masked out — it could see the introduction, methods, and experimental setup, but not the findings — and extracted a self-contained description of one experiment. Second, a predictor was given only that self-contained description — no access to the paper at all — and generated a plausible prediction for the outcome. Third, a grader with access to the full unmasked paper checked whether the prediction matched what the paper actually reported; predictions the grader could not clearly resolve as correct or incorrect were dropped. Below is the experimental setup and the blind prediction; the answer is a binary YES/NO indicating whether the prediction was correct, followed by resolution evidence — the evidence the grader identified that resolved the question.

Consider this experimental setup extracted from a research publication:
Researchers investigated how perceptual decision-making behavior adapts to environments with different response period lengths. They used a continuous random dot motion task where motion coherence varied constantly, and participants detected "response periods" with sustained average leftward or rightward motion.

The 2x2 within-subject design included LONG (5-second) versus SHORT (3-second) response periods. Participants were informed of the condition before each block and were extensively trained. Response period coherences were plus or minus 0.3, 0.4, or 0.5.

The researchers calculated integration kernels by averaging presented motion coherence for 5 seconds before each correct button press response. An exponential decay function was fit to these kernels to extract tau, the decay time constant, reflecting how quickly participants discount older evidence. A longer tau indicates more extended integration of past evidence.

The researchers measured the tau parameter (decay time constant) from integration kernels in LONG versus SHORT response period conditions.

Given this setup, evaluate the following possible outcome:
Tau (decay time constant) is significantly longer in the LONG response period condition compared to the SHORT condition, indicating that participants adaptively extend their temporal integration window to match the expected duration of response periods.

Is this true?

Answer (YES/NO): NO